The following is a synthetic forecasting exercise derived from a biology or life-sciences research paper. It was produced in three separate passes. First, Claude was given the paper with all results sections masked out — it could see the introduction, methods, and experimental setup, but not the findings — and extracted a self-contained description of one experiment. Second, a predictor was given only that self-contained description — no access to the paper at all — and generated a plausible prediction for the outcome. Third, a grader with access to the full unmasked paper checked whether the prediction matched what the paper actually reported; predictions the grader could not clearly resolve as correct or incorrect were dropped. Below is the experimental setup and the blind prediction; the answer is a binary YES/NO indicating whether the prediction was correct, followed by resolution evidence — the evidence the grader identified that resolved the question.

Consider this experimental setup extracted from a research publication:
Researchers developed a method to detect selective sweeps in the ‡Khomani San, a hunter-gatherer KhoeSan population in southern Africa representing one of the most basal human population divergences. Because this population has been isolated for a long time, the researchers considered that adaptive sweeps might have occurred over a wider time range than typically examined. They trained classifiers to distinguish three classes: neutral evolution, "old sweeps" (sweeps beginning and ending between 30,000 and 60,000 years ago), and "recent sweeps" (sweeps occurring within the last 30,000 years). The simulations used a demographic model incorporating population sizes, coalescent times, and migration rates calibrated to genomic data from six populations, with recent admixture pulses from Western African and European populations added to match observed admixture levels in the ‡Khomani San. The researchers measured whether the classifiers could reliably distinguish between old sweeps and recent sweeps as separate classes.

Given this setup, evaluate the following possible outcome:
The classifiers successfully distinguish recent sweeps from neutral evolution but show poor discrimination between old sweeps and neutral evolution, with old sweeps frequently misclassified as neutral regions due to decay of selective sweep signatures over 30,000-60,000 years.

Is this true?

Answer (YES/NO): NO